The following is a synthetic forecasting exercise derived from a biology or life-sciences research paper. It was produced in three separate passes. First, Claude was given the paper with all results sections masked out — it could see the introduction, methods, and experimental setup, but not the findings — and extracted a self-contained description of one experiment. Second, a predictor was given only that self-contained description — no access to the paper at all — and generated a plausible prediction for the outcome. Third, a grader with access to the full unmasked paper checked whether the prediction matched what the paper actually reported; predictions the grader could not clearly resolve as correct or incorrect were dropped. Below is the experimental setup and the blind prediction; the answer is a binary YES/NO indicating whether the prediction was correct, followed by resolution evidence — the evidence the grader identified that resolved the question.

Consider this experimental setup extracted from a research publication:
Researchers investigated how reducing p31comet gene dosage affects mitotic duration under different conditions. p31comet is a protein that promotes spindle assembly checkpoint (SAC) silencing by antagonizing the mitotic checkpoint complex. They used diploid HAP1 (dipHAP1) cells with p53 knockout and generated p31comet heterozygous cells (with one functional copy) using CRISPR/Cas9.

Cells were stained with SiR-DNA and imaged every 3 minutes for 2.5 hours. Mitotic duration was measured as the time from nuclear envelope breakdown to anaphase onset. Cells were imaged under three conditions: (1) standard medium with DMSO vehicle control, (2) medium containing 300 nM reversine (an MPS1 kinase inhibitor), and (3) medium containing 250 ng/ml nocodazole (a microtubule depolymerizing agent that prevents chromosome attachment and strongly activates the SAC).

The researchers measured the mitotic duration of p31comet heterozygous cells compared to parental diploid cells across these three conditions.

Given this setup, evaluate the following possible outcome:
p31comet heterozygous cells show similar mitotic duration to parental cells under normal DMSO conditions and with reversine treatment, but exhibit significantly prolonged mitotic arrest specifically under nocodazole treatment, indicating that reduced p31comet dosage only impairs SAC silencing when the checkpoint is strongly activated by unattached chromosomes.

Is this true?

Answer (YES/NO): NO